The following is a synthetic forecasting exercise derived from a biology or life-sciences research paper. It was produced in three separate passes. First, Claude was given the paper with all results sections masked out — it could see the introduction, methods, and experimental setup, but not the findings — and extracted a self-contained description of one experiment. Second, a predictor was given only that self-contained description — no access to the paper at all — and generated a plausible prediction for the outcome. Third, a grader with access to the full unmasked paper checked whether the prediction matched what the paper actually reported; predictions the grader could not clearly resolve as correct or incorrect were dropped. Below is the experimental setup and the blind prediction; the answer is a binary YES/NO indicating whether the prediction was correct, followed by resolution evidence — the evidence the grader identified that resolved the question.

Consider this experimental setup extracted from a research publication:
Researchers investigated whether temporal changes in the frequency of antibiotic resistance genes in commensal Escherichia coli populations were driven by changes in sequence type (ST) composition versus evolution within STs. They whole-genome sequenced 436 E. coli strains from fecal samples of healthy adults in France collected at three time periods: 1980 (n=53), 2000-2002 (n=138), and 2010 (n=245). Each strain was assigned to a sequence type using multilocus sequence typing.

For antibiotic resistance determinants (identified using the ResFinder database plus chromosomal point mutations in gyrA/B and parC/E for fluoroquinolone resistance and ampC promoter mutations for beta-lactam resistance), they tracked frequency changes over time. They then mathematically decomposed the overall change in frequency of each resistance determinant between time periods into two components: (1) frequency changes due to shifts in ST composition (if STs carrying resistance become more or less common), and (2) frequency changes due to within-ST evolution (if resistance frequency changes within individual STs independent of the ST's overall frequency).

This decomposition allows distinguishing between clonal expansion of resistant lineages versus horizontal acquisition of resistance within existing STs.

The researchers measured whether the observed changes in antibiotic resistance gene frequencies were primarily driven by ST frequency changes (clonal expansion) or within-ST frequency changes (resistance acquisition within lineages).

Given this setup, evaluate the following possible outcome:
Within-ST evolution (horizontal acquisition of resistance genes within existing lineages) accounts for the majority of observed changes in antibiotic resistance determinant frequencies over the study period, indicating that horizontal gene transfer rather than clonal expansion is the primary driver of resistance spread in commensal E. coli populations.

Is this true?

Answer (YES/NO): YES